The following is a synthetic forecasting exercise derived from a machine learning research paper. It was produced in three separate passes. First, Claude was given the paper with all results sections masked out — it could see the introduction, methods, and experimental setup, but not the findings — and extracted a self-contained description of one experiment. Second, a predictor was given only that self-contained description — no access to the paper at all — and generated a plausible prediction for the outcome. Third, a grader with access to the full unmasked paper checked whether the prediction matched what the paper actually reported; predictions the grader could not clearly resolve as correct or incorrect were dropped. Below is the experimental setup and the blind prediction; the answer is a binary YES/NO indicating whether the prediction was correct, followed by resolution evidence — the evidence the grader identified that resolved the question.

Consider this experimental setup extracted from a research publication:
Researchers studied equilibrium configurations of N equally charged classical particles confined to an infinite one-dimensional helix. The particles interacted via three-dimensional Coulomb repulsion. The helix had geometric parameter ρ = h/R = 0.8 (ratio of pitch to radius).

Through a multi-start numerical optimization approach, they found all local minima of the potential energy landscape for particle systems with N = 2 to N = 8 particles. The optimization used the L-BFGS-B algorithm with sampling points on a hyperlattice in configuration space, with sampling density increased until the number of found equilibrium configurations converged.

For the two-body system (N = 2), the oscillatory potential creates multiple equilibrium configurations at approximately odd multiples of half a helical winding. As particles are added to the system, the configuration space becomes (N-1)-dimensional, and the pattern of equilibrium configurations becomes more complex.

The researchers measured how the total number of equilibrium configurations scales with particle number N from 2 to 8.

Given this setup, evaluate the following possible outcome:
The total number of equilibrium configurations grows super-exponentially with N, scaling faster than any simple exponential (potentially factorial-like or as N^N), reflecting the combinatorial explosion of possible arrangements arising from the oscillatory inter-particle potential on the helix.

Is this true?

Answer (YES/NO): NO